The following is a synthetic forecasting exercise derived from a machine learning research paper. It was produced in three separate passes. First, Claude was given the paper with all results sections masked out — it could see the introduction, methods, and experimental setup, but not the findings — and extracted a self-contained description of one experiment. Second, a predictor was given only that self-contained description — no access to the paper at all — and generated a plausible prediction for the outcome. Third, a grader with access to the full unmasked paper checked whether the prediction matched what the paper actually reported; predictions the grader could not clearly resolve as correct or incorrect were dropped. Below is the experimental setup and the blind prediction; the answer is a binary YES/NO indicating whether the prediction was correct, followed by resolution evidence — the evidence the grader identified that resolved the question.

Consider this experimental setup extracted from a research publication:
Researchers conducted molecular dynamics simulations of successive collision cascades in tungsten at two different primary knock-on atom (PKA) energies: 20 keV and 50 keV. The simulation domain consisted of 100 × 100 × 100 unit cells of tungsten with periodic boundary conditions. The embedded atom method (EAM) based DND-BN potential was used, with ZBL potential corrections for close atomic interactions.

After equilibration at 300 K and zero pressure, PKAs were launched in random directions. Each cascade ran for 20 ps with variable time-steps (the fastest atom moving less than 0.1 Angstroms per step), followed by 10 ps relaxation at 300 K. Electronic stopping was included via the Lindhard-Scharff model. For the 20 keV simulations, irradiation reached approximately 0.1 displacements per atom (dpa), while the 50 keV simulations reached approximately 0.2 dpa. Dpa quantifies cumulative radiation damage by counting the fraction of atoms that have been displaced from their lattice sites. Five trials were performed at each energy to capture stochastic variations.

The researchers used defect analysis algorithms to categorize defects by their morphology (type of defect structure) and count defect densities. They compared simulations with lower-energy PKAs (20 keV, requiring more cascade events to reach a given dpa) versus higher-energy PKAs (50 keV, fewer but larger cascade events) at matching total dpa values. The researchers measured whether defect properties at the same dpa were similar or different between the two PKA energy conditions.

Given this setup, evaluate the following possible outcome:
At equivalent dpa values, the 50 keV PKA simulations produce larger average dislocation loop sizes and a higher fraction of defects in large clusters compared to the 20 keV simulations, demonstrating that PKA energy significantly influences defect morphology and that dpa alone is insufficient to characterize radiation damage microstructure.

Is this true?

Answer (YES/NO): YES